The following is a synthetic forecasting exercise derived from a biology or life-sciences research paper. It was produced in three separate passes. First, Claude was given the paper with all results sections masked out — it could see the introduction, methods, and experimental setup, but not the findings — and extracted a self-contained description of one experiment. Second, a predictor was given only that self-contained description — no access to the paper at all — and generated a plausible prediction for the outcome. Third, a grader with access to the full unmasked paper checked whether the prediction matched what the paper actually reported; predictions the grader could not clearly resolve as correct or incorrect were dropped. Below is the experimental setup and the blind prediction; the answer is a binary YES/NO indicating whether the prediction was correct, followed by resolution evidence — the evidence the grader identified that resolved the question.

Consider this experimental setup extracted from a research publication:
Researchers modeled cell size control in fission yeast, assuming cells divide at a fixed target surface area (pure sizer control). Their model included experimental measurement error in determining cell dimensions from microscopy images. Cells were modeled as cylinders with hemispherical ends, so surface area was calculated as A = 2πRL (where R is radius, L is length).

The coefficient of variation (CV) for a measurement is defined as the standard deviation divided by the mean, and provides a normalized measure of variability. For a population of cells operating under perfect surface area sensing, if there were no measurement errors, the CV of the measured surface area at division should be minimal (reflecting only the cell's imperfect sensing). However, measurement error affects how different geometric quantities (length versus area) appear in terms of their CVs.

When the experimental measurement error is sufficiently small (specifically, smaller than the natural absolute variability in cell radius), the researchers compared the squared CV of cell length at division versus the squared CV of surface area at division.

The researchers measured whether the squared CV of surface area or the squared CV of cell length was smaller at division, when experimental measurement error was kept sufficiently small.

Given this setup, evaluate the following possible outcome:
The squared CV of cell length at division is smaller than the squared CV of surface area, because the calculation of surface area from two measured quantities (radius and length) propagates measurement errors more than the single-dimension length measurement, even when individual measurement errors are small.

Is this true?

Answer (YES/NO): NO